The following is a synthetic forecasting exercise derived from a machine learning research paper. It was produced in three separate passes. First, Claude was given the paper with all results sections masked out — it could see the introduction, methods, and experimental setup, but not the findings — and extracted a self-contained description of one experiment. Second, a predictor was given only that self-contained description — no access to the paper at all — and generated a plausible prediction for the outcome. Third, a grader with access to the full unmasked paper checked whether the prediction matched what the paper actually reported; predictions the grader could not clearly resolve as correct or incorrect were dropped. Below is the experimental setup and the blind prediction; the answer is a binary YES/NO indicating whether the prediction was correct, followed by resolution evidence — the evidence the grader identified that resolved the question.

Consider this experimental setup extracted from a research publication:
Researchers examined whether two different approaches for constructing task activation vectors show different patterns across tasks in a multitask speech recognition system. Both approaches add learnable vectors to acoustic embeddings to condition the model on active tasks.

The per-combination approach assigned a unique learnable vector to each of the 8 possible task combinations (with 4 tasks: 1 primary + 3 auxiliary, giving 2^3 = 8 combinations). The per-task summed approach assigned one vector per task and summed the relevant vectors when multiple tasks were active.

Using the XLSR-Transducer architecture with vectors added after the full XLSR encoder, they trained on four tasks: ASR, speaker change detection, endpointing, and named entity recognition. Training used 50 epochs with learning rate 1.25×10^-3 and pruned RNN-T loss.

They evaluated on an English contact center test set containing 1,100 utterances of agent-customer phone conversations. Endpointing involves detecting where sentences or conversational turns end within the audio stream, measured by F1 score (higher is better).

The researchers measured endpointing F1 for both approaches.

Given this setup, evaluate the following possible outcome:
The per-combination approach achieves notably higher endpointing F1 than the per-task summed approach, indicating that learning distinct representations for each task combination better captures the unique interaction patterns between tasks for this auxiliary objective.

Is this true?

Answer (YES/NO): NO